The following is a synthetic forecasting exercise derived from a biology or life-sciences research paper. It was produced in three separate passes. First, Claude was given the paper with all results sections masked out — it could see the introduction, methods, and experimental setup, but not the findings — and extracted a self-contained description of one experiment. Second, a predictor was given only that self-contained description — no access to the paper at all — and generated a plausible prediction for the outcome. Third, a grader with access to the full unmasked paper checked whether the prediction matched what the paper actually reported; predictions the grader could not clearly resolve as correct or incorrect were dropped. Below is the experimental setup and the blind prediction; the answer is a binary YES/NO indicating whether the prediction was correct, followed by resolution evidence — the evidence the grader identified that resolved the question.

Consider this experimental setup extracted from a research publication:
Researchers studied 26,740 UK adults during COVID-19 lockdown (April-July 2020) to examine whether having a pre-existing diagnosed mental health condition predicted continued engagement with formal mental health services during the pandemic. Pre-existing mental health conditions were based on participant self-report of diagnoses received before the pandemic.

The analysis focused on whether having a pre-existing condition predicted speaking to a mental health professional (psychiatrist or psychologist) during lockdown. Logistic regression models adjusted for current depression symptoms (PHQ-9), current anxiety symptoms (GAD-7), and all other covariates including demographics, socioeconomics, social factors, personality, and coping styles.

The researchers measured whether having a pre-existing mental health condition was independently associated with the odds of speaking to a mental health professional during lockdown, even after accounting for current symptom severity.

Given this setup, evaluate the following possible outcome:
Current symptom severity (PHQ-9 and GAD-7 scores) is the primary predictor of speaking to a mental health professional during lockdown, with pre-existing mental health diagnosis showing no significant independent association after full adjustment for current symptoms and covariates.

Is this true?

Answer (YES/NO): NO